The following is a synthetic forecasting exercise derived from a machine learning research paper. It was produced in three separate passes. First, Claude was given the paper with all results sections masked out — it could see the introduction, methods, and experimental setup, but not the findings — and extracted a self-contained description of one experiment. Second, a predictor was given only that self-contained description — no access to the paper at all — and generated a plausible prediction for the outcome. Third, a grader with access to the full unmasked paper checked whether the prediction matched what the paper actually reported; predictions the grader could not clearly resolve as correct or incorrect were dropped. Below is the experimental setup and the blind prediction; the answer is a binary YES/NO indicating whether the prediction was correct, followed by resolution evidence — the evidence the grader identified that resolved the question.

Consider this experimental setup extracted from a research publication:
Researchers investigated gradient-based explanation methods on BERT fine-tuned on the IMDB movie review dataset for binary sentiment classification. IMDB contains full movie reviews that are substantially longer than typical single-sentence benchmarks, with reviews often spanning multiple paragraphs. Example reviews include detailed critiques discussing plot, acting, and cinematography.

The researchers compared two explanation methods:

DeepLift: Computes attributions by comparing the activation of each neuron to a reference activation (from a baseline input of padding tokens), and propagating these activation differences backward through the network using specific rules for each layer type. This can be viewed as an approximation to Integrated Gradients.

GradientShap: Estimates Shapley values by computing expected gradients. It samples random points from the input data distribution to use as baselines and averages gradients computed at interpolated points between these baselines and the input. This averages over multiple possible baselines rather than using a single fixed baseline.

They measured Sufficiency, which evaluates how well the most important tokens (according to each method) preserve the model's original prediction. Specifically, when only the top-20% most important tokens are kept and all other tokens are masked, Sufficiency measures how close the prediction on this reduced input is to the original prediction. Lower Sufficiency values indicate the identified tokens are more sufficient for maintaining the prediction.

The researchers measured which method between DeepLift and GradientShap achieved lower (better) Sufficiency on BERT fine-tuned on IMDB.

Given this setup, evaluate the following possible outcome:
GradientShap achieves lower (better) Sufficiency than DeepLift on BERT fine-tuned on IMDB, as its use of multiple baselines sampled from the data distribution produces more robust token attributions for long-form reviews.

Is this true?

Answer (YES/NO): YES